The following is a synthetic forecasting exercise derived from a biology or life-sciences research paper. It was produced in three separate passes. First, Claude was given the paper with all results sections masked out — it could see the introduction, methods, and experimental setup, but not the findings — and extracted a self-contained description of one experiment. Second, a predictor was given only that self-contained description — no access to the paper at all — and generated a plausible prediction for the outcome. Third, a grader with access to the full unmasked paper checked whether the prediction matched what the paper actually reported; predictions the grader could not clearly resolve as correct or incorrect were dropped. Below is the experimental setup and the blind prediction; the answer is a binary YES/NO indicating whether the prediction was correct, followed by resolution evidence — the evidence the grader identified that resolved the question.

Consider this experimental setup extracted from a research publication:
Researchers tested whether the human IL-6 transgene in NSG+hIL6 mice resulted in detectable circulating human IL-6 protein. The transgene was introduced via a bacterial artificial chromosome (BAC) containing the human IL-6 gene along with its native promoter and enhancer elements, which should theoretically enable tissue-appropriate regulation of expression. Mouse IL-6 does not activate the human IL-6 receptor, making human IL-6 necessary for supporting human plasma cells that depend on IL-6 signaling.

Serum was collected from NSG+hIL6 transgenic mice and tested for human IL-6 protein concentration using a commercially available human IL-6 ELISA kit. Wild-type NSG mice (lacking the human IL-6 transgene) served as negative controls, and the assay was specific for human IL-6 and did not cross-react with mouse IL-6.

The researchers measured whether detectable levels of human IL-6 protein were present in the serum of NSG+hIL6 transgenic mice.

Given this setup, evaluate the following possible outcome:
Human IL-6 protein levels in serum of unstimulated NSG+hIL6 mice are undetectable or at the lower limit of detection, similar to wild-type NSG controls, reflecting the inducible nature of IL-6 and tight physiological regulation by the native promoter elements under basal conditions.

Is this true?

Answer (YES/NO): NO